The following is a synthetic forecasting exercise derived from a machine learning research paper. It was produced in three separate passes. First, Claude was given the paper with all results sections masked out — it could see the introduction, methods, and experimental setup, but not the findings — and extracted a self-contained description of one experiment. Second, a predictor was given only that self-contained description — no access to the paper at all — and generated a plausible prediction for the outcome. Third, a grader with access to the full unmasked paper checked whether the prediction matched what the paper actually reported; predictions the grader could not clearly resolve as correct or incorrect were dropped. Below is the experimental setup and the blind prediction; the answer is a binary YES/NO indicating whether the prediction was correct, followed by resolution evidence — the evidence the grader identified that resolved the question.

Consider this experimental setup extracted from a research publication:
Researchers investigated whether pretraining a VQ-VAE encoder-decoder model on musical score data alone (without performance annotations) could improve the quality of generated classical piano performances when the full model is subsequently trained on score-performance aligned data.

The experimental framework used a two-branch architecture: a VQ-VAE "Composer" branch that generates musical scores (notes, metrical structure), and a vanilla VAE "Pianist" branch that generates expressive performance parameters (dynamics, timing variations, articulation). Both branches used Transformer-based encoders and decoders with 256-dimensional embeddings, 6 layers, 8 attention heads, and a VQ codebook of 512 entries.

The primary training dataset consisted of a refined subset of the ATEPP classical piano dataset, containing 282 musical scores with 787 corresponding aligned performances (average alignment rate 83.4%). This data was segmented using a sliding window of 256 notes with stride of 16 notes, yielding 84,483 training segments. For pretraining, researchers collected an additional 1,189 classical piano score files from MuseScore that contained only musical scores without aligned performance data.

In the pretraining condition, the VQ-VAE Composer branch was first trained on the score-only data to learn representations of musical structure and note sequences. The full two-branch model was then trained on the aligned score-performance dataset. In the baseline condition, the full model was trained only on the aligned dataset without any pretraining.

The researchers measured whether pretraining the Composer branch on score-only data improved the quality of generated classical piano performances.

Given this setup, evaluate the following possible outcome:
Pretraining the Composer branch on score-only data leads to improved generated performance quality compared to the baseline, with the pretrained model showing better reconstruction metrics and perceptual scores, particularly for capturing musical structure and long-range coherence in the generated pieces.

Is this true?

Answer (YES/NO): NO